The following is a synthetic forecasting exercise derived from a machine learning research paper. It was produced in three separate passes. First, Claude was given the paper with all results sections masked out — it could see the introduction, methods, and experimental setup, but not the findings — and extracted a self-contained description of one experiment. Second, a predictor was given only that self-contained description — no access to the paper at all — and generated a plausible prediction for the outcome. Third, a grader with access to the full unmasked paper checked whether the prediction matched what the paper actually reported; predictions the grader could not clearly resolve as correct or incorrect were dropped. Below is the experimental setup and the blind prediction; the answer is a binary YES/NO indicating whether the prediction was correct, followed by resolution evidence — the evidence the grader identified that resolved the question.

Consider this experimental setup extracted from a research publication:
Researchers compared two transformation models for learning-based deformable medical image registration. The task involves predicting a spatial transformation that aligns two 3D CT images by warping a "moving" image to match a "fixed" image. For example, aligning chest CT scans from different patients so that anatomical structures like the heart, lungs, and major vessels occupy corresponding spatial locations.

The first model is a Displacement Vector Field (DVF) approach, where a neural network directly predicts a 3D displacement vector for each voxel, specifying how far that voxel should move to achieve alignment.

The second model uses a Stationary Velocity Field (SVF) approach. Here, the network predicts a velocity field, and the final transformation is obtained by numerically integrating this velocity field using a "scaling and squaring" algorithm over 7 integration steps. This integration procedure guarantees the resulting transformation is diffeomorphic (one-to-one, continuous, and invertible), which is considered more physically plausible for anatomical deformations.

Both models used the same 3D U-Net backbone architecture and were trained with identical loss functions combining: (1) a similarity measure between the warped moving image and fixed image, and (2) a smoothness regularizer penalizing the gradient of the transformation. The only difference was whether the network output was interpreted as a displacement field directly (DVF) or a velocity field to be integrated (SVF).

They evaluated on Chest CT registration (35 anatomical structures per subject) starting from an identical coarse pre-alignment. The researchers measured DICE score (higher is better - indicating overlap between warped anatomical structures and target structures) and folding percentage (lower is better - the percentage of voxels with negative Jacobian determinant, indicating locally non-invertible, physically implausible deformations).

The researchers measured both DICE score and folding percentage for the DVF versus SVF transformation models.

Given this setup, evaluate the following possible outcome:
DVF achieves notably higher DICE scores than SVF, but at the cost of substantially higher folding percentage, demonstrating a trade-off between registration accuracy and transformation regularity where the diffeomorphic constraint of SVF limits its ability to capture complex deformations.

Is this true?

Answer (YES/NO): NO